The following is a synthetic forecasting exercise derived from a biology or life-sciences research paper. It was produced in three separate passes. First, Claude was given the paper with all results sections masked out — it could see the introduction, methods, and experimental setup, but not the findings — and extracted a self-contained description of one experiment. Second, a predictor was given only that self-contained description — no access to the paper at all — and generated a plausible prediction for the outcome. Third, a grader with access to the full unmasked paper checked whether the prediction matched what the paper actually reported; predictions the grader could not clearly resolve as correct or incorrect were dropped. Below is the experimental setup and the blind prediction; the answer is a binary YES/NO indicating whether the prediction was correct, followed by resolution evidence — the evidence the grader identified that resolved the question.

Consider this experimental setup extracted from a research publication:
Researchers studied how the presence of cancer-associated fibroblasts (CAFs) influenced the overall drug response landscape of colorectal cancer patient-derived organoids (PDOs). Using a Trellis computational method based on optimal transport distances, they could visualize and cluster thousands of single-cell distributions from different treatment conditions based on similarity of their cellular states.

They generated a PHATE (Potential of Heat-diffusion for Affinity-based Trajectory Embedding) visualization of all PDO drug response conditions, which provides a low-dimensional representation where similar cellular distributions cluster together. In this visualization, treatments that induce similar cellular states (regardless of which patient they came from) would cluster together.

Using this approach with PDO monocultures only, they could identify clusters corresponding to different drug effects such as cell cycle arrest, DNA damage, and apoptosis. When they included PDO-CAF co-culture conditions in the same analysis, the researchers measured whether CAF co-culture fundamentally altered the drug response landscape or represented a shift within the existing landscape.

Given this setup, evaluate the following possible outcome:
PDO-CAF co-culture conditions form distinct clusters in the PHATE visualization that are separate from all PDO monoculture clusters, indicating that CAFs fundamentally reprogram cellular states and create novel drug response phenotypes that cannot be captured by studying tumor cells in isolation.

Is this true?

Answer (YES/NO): NO